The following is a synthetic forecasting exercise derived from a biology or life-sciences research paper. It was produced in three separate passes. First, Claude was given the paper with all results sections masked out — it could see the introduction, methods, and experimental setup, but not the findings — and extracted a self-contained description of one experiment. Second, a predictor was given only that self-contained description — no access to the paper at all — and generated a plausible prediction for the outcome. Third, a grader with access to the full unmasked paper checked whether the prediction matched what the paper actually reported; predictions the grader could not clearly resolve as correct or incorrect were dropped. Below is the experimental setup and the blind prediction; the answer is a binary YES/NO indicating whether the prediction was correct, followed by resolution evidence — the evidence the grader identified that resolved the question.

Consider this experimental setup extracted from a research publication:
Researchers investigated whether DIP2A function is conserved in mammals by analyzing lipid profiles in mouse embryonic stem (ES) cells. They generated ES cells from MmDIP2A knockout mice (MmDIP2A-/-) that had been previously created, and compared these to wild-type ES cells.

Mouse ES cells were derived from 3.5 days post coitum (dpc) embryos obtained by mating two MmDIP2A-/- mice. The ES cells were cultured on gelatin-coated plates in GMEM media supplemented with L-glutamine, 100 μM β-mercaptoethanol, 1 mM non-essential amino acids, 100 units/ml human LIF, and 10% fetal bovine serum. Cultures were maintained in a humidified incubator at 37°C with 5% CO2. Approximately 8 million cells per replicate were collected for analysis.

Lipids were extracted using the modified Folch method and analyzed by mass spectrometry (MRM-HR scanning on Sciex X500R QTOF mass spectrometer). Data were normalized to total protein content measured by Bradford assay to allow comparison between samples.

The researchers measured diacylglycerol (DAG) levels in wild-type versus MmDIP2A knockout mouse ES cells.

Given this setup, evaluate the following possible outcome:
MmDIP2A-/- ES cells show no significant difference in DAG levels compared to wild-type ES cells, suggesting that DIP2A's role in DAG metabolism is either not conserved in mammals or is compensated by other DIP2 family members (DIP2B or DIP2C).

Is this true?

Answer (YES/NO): NO